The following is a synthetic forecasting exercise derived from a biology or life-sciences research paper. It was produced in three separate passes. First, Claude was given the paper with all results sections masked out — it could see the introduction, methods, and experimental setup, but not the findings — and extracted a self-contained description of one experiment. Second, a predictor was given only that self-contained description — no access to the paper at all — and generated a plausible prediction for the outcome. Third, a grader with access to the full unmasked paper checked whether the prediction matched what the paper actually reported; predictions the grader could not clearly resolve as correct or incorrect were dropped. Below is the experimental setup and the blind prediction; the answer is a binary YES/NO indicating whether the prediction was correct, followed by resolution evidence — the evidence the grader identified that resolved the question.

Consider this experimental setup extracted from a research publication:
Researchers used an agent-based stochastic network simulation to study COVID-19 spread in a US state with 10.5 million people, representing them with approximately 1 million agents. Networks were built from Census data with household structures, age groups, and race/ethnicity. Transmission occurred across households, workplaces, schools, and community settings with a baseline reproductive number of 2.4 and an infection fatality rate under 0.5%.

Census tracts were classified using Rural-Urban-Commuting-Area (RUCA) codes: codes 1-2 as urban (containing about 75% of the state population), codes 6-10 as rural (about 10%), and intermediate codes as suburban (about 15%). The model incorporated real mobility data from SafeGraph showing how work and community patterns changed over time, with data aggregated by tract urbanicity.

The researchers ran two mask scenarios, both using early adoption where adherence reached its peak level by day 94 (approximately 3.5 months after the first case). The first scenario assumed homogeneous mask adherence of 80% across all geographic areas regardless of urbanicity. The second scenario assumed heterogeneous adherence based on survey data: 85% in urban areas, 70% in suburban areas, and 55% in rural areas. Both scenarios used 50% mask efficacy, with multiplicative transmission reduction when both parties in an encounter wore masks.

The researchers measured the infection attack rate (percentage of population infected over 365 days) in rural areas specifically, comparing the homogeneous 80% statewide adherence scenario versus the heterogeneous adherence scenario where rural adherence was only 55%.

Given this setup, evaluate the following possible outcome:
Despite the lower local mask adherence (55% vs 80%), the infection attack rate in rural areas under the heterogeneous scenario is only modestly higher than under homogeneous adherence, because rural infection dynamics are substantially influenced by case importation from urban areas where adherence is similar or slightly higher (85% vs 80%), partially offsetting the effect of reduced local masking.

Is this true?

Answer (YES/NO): NO